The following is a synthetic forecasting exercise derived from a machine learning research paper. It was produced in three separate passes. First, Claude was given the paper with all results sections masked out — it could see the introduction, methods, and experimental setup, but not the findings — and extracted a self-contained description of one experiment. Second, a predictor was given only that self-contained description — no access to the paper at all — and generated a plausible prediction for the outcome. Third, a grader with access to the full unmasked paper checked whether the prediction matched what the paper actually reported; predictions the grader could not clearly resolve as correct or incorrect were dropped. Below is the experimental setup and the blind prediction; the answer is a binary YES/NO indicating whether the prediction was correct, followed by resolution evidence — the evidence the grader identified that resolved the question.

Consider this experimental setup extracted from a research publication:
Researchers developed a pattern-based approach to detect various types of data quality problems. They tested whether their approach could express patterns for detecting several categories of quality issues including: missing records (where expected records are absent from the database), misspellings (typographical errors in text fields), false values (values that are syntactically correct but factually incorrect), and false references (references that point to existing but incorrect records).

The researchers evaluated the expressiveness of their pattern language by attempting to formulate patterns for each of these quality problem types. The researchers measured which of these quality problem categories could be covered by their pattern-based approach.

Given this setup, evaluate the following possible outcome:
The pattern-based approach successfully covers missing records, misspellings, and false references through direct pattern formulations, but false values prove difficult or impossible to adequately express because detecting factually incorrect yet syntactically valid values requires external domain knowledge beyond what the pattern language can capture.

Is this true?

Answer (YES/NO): NO